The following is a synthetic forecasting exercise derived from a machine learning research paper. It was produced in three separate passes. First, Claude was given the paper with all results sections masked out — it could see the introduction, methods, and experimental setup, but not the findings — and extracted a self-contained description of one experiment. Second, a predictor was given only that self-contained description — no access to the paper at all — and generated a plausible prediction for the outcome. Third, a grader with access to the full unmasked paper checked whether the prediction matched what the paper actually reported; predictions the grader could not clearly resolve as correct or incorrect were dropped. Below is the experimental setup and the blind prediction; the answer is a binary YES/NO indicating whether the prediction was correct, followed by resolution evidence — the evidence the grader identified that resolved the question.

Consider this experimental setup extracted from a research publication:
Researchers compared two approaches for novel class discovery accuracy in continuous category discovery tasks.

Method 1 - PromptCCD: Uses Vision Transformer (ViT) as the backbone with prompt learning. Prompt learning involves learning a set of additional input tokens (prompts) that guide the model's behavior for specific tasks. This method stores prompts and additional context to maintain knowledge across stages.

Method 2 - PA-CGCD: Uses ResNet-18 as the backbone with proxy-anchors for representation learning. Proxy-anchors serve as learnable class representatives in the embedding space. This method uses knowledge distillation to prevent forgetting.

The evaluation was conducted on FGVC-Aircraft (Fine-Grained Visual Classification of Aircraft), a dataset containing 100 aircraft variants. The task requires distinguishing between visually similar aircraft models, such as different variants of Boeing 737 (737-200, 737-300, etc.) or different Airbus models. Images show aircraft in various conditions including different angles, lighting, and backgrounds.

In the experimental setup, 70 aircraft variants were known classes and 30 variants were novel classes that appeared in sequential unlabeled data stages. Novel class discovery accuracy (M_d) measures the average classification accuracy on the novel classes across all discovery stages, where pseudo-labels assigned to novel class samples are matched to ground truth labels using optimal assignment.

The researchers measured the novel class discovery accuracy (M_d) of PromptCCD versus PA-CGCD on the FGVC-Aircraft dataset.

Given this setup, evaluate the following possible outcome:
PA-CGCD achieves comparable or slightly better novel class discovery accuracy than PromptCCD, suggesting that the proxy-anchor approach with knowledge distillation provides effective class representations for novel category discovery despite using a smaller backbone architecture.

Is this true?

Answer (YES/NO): NO